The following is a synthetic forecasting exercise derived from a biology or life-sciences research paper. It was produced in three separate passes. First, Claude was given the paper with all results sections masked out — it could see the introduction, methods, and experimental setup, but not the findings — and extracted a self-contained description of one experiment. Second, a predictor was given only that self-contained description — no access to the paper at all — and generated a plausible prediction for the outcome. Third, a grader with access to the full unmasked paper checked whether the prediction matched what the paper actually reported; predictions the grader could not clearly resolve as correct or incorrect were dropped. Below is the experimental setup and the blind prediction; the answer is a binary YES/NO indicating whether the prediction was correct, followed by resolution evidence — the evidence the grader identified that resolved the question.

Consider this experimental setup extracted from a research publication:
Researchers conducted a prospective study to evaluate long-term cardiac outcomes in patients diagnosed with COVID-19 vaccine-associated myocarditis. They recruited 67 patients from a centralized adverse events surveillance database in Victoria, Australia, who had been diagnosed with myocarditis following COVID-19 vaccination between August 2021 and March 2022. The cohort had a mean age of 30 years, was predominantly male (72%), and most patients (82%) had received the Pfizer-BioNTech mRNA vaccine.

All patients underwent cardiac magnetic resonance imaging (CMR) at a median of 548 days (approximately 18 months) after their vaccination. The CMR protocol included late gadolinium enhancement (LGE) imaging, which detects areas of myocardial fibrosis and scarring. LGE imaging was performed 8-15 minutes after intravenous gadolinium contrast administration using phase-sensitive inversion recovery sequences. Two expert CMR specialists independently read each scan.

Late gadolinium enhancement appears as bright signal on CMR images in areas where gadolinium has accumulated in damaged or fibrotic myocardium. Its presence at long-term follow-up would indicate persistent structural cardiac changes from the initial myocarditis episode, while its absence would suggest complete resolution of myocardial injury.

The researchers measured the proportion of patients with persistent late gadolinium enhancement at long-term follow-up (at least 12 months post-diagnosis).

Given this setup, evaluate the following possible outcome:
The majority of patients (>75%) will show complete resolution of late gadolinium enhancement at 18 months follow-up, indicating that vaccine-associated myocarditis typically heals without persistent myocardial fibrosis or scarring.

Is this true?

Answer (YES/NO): NO